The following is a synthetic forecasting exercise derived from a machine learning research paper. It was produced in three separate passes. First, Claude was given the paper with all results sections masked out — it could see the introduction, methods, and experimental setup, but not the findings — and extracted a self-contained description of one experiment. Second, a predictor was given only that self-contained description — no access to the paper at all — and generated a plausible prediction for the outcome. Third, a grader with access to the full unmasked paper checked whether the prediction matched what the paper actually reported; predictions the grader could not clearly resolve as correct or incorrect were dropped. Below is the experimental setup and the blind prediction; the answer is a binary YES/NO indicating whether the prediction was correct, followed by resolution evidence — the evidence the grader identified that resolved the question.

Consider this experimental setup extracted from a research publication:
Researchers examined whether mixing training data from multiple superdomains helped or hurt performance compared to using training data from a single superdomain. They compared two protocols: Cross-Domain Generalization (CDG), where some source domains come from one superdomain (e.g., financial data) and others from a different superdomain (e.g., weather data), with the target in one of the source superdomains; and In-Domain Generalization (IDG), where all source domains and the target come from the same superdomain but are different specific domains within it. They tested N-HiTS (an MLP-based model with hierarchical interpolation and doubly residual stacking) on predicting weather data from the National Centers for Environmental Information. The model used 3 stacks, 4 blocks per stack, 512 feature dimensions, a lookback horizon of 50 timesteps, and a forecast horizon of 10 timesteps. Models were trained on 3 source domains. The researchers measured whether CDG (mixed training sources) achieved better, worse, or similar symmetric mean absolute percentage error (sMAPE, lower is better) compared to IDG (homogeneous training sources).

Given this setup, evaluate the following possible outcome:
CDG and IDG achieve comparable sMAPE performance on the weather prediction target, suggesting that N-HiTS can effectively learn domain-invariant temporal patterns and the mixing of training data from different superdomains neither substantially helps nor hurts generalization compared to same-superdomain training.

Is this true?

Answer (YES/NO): NO